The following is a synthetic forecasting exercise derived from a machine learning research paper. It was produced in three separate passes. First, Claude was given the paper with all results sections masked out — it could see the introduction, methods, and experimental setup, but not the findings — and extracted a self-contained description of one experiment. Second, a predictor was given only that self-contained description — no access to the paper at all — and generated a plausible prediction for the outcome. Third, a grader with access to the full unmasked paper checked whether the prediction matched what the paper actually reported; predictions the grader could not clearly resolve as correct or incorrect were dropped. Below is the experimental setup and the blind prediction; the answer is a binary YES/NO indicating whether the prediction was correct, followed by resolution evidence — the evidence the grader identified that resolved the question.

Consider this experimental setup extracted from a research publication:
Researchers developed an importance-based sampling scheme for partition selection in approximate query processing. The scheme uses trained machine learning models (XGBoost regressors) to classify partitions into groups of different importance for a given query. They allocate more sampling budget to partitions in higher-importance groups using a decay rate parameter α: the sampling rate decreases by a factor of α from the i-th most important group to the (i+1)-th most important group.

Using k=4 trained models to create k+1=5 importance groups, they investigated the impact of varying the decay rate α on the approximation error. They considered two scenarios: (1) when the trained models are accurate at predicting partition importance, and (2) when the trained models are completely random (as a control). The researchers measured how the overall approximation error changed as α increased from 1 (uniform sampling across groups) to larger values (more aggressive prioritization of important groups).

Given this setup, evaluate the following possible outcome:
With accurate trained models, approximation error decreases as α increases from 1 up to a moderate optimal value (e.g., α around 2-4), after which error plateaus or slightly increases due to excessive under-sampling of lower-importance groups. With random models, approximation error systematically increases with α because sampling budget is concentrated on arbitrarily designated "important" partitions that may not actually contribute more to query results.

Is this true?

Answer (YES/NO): NO